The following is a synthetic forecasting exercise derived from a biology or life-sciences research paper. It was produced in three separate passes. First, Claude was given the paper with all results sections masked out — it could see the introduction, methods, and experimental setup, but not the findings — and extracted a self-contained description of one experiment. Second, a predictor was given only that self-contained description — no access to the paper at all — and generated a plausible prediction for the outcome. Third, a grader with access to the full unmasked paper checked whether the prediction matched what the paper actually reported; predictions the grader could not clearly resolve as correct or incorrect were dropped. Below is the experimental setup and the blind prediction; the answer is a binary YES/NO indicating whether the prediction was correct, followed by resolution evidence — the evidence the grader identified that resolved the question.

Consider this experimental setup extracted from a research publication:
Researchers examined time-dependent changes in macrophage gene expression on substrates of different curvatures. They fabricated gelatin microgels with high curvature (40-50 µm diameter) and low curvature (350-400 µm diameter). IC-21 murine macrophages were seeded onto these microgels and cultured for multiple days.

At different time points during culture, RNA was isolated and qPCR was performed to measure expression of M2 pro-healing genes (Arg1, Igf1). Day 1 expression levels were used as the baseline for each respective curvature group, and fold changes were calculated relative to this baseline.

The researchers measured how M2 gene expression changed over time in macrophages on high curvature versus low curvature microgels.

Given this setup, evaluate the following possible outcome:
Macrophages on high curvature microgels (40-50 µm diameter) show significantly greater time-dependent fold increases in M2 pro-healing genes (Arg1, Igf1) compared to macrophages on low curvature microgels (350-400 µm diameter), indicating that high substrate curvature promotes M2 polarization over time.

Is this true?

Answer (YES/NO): NO